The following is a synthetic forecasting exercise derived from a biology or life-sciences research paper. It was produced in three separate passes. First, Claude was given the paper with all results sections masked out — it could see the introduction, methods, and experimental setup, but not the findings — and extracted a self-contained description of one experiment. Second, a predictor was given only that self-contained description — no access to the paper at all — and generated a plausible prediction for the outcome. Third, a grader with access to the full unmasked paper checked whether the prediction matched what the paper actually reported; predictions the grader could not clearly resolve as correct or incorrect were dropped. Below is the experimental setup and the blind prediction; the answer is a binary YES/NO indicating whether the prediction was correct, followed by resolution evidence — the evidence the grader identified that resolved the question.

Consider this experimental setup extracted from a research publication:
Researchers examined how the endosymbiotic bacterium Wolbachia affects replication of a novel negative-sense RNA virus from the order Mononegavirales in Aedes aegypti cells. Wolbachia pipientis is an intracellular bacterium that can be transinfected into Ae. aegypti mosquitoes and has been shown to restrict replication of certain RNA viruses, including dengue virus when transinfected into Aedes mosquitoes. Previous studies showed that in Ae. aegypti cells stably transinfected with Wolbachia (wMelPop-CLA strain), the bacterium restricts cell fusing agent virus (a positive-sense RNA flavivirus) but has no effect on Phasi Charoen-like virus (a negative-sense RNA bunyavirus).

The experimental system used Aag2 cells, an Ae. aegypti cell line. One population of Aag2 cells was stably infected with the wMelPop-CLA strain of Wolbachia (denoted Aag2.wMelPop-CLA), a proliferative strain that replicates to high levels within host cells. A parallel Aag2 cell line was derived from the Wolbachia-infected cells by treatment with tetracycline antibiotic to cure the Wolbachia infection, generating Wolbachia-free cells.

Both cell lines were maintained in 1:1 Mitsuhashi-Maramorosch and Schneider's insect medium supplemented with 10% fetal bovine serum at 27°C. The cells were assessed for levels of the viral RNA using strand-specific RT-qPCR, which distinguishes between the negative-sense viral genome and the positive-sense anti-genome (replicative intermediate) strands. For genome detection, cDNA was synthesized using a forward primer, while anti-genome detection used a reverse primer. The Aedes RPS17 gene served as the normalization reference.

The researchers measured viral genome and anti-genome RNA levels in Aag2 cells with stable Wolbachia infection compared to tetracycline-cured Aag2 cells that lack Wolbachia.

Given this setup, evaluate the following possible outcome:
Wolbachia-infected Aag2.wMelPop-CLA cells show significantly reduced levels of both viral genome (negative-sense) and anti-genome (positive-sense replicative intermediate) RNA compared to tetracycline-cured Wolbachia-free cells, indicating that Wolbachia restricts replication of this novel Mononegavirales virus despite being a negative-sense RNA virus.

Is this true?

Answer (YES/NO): NO